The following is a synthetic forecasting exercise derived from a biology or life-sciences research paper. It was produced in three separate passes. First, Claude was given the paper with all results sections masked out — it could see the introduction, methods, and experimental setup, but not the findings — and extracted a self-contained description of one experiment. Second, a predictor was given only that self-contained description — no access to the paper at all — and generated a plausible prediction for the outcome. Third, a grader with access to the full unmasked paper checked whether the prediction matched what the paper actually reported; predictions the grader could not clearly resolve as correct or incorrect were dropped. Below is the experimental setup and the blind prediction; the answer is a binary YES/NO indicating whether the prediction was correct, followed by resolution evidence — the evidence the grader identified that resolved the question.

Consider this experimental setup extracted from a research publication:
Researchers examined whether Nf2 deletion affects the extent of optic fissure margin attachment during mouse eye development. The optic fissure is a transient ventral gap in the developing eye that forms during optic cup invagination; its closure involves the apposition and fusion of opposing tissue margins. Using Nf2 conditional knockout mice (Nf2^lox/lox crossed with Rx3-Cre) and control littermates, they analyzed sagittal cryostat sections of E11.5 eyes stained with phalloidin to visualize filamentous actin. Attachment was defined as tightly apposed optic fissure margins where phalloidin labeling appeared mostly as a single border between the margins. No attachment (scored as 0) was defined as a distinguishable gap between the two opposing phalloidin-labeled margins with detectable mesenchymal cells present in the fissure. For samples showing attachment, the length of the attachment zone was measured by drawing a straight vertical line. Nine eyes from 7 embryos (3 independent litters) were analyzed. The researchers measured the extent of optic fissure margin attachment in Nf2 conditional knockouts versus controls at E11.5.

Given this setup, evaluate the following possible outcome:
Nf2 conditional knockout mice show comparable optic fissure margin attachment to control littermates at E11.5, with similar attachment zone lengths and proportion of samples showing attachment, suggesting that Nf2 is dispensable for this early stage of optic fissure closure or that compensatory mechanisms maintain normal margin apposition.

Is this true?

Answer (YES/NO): NO